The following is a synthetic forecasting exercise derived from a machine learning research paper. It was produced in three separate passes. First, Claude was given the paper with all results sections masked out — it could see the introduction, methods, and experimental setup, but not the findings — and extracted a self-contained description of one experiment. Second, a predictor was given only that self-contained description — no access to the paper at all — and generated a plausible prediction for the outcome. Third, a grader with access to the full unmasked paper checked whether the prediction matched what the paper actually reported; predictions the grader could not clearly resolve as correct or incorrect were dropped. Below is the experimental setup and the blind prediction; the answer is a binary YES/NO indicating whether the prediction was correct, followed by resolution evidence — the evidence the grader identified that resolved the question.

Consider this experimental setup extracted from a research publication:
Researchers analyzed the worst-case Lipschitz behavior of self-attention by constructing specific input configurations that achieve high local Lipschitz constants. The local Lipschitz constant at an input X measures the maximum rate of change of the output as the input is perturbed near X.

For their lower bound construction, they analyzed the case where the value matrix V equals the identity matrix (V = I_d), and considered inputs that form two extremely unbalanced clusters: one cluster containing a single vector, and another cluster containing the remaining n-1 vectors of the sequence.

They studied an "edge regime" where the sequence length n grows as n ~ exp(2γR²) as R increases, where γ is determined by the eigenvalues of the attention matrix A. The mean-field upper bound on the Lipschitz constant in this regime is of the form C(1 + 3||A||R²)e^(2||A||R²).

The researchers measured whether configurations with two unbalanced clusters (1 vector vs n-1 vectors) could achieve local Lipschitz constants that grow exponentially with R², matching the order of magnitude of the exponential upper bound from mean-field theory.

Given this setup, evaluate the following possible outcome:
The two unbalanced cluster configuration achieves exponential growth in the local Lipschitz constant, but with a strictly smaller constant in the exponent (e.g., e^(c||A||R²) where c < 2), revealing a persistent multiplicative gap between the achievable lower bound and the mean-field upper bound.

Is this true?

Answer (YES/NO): NO